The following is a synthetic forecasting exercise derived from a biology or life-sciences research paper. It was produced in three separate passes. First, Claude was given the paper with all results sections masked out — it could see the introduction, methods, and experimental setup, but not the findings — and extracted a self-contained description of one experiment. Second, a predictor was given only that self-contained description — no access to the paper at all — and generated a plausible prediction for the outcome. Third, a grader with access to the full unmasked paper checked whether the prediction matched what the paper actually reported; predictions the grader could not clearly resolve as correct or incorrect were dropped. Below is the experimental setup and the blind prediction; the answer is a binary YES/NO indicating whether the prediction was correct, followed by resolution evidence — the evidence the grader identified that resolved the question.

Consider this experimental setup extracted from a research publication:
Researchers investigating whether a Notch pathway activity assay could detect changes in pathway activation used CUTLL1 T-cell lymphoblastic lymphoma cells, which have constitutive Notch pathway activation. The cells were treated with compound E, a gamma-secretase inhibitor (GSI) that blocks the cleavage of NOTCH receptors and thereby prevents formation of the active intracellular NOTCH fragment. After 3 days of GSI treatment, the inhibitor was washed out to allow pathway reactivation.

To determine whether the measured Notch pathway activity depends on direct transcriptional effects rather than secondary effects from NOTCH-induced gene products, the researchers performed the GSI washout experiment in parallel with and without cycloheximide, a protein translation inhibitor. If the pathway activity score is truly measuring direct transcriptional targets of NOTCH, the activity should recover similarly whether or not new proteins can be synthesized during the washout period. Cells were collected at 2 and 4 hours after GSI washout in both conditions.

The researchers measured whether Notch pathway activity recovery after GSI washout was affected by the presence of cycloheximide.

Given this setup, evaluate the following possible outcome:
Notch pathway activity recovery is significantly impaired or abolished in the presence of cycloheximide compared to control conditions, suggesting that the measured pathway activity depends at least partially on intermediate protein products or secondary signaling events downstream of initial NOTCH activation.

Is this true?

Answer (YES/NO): NO